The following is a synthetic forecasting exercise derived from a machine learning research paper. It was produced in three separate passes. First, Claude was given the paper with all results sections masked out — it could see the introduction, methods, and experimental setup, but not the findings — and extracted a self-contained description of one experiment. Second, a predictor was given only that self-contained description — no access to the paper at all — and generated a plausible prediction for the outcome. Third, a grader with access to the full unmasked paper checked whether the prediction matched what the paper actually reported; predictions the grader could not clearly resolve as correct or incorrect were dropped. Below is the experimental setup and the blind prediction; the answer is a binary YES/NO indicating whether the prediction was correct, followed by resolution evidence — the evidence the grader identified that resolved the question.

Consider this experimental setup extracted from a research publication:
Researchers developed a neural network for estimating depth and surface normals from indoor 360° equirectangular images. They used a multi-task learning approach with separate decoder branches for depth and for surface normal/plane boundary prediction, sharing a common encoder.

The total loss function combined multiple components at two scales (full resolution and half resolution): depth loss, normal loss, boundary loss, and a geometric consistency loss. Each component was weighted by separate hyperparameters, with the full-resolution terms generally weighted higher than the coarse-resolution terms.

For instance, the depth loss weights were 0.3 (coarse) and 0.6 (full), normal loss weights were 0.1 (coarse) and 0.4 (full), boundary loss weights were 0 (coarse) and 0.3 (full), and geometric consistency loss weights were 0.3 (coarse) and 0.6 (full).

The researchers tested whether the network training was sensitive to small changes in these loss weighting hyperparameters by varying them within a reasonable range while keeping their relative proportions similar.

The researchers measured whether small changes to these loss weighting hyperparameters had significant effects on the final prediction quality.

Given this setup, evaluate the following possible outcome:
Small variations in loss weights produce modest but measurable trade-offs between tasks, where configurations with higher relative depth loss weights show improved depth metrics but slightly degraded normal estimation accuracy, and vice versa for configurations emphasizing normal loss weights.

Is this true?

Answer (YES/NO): NO